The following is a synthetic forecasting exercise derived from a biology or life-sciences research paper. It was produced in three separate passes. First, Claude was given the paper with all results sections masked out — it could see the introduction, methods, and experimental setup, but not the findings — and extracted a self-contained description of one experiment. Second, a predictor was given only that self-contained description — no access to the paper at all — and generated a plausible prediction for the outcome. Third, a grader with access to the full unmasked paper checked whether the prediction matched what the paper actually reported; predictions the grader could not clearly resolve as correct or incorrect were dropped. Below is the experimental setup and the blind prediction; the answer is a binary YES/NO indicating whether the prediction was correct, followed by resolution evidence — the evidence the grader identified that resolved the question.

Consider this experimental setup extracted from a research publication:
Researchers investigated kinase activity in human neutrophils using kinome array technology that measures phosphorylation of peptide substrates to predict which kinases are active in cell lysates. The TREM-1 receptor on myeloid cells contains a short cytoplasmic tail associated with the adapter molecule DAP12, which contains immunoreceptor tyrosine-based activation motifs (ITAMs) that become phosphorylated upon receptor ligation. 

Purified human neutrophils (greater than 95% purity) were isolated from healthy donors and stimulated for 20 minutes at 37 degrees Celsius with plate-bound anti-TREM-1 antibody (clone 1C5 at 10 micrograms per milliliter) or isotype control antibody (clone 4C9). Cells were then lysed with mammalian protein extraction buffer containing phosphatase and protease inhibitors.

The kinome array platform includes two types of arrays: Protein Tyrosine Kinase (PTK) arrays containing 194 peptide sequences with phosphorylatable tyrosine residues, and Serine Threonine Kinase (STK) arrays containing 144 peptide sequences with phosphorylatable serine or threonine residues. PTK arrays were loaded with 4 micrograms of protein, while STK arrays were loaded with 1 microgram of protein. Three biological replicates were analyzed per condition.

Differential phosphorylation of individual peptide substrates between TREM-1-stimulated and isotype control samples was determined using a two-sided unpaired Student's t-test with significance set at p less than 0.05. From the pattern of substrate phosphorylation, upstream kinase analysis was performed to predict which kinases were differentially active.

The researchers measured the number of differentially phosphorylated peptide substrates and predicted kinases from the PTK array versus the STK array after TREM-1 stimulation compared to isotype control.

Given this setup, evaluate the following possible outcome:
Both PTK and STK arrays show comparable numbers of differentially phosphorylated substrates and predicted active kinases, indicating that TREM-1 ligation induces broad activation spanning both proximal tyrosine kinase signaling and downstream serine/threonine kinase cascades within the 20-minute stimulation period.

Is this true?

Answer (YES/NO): NO